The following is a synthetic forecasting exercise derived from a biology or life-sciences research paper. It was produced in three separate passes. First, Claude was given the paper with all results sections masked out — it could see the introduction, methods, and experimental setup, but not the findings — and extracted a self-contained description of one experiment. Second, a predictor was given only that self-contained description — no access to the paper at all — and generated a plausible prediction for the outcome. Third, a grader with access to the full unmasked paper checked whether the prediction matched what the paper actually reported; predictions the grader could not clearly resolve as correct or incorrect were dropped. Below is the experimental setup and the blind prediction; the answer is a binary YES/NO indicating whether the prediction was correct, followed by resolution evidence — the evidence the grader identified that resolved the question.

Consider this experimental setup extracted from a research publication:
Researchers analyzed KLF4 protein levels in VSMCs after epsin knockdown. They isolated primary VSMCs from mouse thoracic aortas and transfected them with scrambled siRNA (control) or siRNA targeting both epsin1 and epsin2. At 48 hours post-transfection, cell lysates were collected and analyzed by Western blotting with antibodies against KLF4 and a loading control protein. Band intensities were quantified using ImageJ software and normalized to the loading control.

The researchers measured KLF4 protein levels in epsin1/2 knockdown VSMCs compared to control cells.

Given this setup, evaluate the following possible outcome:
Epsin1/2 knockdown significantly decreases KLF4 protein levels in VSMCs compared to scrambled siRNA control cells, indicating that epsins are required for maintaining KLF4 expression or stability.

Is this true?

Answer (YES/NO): YES